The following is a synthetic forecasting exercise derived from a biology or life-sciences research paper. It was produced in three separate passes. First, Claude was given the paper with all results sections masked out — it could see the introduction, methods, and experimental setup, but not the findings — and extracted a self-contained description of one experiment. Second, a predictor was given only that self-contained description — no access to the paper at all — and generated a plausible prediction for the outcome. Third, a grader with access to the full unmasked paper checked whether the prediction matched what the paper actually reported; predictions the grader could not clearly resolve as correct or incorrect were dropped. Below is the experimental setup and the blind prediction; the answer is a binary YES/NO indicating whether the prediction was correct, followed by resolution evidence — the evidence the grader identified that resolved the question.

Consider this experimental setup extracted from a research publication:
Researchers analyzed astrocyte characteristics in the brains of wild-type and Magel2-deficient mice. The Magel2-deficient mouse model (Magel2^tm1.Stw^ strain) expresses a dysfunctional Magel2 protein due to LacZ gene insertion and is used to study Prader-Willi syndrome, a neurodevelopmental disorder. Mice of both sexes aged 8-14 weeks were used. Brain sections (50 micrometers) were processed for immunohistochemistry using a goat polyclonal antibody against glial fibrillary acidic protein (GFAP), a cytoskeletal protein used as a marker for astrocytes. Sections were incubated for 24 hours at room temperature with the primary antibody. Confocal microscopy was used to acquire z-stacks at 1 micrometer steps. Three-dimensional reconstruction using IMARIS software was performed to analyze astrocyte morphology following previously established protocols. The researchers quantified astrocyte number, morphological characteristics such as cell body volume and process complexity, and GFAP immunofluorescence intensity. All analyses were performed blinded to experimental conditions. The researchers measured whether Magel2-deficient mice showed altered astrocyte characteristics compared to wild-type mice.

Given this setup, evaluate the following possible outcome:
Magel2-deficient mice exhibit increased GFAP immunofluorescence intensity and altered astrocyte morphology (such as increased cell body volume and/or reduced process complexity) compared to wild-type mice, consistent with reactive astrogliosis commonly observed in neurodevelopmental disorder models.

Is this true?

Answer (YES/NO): NO